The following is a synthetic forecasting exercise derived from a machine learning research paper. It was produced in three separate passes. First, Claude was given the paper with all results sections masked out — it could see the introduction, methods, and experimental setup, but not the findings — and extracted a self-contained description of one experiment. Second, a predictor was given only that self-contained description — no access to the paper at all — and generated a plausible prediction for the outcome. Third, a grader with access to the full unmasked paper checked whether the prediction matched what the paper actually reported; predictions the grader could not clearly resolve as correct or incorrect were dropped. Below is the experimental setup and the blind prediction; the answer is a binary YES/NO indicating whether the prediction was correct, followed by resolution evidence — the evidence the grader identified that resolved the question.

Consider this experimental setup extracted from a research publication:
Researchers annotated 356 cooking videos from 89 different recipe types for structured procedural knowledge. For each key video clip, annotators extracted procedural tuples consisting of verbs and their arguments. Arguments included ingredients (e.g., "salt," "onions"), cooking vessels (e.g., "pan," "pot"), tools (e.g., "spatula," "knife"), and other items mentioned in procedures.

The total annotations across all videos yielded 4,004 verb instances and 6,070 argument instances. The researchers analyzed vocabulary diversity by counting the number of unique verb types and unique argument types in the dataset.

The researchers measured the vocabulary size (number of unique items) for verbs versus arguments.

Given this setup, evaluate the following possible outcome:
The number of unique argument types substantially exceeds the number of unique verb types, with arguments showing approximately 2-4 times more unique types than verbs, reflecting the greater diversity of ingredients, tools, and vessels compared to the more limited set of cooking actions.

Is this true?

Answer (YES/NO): YES